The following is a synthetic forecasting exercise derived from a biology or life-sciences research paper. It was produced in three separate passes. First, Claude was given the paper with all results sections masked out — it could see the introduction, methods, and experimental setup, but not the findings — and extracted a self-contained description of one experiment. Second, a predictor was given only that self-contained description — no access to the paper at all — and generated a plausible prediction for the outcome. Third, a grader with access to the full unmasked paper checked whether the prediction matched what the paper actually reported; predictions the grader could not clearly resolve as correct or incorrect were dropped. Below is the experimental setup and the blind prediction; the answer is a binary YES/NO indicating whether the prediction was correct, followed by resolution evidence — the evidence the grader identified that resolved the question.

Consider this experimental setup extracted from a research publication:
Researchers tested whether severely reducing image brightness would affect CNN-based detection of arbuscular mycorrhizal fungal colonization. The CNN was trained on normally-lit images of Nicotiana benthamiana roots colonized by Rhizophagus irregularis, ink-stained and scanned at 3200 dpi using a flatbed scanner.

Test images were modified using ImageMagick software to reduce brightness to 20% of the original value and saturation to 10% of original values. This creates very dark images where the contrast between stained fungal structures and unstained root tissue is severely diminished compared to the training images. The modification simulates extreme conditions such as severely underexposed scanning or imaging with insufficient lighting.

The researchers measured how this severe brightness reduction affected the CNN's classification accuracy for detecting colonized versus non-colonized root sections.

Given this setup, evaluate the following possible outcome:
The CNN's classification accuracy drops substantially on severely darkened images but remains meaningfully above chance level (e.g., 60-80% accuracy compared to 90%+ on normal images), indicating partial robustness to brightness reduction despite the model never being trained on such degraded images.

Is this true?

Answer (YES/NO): NO